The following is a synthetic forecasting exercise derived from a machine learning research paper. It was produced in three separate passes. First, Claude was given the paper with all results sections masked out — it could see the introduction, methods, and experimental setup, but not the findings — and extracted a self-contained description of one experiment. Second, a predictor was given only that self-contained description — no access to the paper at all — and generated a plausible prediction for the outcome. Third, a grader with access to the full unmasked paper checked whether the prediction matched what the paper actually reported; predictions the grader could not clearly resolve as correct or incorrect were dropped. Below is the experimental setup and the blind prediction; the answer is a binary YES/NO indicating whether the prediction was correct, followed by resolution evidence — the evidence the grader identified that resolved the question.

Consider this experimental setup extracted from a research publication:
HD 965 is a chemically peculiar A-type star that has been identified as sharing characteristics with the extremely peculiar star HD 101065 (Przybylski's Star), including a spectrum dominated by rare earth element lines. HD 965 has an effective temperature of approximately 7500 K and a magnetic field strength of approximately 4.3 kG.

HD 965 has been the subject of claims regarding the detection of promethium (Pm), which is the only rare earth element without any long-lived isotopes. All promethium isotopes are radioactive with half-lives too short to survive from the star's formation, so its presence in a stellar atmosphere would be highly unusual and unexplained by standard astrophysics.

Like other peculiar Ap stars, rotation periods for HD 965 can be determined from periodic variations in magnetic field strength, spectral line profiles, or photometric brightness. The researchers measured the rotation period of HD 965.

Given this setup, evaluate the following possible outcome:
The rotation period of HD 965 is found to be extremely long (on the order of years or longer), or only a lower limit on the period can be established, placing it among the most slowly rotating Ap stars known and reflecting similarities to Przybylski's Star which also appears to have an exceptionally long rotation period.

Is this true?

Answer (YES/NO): YES